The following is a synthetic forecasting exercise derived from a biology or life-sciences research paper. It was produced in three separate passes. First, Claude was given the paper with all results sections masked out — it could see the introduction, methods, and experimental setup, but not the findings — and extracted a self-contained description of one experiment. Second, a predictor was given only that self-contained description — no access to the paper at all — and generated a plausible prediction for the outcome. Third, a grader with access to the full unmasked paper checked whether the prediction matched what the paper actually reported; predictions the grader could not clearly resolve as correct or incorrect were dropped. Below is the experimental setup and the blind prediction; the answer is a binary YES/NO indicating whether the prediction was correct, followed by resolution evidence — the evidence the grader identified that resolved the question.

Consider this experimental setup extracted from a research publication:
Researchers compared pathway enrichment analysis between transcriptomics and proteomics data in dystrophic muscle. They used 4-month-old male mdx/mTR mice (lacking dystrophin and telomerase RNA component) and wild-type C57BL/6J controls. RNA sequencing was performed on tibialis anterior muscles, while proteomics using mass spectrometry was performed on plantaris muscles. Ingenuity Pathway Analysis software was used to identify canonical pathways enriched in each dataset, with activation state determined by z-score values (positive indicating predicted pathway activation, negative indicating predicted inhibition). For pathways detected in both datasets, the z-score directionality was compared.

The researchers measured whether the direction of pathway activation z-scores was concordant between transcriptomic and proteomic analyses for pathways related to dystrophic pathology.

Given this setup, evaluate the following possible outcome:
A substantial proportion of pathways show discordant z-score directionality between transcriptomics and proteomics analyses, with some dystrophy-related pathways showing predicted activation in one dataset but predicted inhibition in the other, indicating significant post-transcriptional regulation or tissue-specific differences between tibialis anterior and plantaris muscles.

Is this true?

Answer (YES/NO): NO